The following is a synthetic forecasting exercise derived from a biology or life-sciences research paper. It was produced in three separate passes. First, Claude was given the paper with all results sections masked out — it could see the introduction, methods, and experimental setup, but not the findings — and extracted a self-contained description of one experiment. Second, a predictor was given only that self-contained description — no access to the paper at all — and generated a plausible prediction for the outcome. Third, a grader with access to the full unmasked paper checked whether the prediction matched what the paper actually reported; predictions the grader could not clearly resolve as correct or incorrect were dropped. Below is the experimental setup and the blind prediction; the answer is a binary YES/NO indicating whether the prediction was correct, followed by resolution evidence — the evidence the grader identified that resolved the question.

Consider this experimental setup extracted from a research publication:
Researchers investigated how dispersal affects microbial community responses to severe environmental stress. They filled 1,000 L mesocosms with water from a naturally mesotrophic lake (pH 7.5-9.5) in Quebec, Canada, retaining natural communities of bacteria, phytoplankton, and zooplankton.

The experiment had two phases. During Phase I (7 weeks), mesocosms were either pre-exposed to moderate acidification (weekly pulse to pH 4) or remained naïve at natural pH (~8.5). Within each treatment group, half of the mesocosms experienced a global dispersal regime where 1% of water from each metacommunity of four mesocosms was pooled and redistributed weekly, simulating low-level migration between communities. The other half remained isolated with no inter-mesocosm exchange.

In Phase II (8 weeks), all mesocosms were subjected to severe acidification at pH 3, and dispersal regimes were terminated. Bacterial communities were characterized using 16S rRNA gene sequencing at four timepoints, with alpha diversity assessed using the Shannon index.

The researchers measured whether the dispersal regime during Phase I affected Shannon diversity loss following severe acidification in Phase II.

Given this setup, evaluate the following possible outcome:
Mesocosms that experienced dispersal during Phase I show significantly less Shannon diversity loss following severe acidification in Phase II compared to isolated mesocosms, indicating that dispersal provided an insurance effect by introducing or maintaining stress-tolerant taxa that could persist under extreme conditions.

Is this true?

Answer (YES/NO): NO